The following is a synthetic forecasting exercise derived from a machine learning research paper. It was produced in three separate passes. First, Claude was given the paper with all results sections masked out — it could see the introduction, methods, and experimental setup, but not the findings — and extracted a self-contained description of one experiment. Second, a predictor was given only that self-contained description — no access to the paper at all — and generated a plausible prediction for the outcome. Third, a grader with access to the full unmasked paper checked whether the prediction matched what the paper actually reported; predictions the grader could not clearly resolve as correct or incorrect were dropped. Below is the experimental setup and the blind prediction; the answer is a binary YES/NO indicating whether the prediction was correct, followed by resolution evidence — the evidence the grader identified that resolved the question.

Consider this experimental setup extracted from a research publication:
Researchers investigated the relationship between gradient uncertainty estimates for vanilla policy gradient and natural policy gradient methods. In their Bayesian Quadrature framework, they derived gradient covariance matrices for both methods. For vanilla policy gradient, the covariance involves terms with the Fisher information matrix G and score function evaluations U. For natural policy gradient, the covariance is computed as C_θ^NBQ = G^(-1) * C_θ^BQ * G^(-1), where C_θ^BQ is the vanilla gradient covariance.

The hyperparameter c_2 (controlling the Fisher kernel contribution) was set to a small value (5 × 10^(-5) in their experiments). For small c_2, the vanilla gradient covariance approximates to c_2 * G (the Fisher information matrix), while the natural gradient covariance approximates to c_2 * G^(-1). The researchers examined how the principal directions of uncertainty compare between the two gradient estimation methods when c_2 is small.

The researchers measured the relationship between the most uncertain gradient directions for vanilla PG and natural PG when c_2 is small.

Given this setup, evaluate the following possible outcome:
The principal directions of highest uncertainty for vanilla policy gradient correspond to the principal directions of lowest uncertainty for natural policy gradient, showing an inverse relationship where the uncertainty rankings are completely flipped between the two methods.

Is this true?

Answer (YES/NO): YES